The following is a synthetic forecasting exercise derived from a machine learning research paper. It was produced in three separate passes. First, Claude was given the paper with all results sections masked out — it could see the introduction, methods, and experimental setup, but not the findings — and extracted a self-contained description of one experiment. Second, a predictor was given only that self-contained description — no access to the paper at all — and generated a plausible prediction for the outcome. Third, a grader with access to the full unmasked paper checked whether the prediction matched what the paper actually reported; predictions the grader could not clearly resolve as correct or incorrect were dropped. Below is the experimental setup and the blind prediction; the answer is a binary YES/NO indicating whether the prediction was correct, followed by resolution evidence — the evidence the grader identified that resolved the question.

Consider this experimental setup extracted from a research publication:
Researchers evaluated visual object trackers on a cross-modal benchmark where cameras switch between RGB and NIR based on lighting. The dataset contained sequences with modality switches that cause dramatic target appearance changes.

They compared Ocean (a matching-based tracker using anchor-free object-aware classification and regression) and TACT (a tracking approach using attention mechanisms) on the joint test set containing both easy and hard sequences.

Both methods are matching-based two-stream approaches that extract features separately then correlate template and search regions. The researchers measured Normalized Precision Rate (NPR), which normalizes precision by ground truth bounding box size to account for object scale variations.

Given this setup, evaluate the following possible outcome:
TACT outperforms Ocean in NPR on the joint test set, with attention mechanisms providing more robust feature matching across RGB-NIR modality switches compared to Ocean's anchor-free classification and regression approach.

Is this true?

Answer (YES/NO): NO